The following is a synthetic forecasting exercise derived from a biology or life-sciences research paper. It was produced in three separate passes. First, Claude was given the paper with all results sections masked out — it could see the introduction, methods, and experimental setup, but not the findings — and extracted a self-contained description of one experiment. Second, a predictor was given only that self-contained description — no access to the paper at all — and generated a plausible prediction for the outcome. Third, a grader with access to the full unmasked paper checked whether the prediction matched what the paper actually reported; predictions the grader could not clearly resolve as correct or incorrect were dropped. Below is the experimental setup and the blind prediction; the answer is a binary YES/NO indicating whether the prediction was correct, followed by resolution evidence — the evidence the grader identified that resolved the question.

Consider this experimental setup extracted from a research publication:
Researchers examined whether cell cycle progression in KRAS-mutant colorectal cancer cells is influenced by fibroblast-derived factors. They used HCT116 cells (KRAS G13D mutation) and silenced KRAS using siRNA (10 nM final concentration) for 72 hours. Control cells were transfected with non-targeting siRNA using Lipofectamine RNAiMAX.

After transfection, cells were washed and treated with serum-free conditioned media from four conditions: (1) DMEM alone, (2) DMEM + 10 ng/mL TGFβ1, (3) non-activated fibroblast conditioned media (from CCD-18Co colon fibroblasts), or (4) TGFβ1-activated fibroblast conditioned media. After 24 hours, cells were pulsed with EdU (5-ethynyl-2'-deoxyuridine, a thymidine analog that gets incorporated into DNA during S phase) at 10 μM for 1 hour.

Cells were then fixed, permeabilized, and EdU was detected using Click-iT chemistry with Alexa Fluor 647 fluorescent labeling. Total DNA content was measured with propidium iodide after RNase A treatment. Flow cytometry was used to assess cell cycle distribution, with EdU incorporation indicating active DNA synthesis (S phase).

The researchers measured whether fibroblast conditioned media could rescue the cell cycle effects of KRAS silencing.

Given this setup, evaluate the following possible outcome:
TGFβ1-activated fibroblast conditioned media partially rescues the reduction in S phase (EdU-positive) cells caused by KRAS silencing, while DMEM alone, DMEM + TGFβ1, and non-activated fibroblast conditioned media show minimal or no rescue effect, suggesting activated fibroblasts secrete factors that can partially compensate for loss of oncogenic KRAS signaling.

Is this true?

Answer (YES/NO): NO